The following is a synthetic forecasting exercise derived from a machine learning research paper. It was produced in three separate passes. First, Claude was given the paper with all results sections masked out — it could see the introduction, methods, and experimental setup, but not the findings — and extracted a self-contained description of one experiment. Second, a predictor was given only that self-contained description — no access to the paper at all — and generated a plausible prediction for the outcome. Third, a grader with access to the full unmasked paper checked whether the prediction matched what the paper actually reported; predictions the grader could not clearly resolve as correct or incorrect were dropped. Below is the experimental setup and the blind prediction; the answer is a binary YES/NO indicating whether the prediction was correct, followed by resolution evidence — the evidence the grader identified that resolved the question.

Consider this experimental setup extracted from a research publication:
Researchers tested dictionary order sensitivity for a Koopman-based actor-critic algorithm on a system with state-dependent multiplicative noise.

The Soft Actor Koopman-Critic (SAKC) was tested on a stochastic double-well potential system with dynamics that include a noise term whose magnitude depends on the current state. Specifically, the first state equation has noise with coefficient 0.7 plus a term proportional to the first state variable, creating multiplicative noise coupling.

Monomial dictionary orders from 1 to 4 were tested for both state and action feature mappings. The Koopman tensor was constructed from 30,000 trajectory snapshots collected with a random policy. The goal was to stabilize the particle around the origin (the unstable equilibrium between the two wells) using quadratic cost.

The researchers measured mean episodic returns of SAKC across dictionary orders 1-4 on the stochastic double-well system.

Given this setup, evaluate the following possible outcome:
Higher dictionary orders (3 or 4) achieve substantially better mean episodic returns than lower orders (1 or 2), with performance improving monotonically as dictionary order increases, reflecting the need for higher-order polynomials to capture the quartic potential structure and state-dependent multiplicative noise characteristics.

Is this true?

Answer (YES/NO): NO